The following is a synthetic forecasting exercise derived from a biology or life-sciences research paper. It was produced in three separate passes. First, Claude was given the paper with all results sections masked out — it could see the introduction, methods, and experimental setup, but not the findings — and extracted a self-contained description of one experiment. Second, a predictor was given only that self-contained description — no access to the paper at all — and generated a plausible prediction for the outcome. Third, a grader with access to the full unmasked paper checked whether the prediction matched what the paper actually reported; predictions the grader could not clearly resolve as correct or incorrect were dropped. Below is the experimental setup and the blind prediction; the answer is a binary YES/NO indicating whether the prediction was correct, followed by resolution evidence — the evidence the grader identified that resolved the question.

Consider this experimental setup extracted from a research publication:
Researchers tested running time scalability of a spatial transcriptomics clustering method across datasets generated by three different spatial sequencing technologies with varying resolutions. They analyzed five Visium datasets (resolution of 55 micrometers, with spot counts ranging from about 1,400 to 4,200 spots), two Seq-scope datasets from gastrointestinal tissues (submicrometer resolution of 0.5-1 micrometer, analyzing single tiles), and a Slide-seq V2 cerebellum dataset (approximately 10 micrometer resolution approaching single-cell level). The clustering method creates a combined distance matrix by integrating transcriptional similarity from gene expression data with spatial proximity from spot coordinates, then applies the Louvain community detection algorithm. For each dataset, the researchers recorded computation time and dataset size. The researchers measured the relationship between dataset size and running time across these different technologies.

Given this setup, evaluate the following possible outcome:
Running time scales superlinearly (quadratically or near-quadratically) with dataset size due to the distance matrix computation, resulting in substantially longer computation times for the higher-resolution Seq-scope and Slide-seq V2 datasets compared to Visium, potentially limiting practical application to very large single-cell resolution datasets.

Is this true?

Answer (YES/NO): NO